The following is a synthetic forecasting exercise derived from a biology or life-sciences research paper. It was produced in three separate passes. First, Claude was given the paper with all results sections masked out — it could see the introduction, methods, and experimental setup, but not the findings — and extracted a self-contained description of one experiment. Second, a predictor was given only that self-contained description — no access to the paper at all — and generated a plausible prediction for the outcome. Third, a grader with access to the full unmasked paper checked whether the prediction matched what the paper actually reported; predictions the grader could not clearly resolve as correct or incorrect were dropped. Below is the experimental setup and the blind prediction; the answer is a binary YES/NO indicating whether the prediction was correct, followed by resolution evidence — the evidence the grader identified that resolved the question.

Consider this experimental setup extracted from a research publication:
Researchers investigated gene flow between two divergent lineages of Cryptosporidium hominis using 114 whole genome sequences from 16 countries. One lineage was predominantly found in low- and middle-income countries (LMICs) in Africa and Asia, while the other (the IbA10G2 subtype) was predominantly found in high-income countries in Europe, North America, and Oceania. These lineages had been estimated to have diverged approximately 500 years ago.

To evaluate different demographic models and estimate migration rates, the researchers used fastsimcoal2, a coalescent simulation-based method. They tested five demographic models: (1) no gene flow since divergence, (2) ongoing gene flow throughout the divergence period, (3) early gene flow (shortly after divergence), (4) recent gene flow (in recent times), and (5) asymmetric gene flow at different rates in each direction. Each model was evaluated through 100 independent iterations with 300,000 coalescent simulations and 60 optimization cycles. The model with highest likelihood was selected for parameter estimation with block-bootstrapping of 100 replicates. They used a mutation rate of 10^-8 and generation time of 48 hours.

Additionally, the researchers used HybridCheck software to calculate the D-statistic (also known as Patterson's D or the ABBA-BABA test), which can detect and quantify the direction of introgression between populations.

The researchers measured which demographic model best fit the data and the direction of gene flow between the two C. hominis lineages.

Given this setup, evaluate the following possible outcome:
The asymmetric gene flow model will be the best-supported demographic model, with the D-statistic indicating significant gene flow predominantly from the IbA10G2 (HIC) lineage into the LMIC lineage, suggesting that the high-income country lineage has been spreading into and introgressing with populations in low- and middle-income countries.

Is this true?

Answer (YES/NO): NO